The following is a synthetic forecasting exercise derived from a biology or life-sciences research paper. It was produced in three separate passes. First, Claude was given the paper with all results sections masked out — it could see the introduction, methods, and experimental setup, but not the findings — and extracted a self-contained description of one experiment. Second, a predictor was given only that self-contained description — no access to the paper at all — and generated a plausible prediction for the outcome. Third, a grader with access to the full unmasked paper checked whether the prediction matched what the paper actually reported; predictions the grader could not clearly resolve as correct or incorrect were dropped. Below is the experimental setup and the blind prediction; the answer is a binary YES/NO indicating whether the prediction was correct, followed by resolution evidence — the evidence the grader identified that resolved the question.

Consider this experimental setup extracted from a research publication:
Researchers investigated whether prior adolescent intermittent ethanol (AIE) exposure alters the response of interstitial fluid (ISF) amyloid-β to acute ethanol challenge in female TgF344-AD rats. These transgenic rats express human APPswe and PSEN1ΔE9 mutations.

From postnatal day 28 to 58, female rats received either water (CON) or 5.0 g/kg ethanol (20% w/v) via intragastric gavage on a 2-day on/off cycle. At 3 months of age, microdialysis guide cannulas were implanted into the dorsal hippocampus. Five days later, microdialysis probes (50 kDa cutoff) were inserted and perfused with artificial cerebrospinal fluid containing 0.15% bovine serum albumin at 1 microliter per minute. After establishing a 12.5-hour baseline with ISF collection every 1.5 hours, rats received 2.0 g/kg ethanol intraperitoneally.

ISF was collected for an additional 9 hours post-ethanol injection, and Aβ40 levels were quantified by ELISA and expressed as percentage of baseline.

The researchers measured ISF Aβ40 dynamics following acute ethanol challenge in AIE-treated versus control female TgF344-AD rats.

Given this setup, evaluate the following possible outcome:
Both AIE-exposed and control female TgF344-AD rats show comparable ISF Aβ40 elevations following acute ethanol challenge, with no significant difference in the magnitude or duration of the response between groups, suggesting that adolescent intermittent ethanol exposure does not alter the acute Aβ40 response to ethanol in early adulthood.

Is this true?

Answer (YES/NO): NO